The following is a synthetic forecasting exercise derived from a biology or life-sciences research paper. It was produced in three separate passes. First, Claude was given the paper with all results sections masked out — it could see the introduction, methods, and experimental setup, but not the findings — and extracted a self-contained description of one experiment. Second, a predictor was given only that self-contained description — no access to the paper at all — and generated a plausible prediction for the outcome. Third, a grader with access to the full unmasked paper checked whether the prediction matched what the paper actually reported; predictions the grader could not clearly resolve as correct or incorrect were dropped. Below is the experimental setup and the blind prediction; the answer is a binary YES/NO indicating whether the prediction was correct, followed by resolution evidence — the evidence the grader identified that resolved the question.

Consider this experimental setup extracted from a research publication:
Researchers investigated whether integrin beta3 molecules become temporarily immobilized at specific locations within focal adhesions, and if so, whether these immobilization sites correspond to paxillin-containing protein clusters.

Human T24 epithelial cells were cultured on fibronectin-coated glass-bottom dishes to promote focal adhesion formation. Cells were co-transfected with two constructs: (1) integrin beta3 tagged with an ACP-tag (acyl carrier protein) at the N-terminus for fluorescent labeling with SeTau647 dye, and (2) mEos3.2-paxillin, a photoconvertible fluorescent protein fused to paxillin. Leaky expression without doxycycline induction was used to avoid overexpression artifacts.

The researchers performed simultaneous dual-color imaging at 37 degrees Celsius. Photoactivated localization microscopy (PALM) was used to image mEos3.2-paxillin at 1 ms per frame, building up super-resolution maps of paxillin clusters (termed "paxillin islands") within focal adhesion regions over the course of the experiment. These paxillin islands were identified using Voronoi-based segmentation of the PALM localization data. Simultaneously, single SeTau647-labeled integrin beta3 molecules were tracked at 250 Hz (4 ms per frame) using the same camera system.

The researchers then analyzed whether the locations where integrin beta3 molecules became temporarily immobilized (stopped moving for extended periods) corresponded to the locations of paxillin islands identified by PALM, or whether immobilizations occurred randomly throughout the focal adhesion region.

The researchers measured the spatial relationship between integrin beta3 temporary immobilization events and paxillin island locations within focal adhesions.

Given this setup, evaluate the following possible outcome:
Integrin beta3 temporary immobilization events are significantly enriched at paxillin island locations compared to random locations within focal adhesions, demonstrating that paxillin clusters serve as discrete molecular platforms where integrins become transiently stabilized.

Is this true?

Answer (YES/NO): YES